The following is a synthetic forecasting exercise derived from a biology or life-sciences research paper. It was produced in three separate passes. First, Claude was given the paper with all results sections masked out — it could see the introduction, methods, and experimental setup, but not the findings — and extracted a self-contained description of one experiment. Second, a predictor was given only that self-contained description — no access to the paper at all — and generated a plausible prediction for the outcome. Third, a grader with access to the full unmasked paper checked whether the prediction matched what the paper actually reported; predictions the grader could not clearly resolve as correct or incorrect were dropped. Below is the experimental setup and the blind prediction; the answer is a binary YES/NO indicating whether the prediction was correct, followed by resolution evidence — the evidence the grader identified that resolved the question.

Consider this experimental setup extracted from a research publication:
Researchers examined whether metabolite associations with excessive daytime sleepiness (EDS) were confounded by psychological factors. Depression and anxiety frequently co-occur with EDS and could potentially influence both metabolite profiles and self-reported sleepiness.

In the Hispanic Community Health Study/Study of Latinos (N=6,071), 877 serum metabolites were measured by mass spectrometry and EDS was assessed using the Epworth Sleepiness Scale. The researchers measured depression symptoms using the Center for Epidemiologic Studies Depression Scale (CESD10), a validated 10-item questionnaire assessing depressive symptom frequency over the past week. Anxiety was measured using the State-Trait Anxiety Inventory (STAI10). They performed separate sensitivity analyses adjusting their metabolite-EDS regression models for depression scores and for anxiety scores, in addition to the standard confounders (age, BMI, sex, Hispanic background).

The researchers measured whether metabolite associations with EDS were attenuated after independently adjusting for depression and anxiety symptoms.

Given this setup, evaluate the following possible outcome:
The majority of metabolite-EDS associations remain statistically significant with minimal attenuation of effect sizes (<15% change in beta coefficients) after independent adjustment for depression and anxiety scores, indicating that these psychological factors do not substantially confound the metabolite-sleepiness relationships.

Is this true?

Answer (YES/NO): YES